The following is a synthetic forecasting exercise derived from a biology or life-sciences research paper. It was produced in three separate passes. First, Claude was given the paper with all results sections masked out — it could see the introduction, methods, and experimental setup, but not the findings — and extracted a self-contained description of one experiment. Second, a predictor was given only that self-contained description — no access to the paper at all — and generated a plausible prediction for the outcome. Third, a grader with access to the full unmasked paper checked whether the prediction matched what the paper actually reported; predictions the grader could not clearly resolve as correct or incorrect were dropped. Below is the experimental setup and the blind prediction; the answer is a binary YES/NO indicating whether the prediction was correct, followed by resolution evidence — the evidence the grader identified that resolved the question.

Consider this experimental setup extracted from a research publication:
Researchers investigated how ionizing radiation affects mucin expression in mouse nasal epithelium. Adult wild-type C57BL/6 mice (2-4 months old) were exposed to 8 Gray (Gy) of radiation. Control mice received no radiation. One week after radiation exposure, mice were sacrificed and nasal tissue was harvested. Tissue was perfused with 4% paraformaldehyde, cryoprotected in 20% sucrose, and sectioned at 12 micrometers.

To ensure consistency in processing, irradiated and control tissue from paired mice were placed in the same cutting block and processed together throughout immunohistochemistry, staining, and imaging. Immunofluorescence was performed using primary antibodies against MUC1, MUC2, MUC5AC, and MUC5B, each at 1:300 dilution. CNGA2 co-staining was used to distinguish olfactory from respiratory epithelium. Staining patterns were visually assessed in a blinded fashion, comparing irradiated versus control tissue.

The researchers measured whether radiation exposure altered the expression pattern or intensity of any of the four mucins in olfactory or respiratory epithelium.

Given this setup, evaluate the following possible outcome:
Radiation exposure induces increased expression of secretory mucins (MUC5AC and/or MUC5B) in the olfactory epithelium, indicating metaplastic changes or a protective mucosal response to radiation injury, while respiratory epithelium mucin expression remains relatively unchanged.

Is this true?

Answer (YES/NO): NO